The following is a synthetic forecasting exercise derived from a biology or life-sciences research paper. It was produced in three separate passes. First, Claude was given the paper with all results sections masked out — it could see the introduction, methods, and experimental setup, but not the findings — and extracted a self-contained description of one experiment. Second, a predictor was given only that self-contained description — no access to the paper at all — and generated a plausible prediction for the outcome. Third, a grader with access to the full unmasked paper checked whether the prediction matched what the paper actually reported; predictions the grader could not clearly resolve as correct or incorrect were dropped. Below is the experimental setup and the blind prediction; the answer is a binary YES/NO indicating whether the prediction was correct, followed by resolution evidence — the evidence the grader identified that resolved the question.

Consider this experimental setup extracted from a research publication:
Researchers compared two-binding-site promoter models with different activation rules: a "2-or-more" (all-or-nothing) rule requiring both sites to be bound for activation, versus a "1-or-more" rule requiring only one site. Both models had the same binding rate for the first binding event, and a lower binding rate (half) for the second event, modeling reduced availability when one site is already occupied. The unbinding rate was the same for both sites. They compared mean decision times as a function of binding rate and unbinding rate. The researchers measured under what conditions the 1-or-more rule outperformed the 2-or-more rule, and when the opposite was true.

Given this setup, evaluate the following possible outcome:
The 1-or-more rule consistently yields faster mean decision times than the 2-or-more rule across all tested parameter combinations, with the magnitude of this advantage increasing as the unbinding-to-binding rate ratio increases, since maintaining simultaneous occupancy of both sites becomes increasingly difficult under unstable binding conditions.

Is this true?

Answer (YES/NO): NO